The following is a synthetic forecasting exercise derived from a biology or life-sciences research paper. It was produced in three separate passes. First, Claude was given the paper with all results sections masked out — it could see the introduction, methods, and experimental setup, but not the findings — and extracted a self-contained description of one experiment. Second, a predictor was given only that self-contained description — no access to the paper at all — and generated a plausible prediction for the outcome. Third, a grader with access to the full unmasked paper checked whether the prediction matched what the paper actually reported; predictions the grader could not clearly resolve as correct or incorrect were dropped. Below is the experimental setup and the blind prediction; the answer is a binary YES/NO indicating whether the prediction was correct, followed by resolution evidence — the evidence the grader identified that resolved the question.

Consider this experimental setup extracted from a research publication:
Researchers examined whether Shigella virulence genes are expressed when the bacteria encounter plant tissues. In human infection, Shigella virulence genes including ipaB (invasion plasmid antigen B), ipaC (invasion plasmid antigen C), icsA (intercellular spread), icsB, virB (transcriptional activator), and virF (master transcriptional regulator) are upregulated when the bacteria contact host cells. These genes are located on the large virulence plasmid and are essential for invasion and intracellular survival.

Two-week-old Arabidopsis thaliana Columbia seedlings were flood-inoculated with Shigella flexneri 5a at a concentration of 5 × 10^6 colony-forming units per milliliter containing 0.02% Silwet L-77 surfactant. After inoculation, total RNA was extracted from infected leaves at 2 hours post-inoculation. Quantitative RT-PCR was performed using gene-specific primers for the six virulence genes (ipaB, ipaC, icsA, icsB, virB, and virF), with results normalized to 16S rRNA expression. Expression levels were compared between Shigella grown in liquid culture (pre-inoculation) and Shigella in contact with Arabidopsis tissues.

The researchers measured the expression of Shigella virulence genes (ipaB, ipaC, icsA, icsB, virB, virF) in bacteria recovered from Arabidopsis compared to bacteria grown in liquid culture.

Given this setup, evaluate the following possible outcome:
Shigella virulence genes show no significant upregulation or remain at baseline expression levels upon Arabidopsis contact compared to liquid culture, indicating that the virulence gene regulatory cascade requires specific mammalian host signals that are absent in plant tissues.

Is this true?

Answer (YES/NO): NO